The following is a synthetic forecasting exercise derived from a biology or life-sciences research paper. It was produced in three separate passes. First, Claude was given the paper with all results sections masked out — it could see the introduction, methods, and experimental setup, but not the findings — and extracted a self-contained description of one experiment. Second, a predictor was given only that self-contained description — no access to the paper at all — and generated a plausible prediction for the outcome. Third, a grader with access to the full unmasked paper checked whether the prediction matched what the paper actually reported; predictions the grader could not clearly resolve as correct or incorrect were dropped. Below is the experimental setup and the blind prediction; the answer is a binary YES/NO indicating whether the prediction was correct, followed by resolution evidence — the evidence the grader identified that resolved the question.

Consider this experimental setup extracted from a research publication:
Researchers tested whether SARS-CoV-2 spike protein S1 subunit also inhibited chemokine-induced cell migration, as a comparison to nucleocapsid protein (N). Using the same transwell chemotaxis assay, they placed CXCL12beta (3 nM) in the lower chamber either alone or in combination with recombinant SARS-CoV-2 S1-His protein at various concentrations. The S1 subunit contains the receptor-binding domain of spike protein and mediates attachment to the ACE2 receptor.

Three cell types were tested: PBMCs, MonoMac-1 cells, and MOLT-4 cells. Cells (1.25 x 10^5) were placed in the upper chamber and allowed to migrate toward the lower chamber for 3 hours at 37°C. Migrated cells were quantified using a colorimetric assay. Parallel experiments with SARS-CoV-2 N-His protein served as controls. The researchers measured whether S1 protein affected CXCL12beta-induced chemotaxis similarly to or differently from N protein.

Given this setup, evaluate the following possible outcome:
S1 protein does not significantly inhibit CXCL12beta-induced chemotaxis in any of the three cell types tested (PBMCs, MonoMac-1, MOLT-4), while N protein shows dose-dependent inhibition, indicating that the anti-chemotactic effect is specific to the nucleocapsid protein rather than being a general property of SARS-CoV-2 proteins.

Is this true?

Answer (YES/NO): YES